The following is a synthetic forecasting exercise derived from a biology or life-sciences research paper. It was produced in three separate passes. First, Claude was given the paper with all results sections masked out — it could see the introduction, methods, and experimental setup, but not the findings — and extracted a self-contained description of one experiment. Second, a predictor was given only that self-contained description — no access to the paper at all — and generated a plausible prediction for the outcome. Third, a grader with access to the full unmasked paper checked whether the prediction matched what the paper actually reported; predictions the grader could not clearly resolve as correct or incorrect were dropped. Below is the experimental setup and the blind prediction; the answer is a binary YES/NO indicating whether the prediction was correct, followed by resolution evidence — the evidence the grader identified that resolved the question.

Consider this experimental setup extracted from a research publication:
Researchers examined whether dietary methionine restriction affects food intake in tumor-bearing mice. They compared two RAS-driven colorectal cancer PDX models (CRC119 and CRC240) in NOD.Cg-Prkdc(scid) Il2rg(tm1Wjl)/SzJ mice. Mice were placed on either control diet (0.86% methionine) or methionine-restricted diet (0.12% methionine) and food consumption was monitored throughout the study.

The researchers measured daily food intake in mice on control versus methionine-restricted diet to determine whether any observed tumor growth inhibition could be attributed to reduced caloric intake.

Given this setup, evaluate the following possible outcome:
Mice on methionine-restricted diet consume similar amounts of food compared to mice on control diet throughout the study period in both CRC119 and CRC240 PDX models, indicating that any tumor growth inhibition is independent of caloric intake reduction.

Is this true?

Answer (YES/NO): YES